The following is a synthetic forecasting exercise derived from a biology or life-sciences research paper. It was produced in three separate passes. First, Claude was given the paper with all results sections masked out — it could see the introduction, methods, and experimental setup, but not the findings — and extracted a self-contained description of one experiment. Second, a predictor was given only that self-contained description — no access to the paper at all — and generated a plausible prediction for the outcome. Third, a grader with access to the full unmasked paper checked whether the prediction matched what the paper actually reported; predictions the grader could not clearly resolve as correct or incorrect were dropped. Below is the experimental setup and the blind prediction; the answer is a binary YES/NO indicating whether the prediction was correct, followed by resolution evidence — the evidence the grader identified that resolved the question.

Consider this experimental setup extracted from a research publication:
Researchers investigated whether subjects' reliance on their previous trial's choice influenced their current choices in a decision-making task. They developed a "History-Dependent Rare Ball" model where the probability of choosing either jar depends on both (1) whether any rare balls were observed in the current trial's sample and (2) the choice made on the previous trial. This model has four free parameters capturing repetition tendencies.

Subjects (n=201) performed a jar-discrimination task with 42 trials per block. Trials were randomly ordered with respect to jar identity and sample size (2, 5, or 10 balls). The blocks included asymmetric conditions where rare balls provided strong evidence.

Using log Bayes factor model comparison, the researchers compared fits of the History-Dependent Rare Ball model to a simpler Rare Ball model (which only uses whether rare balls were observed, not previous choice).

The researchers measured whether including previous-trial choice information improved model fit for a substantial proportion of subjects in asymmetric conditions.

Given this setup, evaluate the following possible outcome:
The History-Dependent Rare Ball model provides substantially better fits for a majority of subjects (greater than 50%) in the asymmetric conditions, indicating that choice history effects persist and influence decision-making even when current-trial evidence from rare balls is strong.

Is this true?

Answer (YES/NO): NO